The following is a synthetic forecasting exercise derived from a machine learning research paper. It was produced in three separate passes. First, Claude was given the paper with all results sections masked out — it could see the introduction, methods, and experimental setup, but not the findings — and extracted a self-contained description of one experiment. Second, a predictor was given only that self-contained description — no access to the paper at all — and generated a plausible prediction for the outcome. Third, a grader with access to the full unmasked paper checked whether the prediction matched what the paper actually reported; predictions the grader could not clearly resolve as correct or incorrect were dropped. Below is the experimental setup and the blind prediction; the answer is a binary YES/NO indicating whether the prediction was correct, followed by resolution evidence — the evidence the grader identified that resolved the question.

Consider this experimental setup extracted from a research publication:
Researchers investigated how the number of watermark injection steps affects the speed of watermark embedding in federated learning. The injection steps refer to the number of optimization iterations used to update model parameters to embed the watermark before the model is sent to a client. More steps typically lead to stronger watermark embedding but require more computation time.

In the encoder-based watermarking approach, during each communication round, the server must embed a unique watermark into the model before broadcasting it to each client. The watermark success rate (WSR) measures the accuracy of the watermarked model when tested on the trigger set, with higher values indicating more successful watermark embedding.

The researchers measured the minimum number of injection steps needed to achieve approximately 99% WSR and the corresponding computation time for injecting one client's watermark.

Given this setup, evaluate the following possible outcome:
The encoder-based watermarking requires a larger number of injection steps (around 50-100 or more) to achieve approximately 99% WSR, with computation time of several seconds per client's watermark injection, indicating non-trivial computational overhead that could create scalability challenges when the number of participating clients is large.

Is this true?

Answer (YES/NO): NO